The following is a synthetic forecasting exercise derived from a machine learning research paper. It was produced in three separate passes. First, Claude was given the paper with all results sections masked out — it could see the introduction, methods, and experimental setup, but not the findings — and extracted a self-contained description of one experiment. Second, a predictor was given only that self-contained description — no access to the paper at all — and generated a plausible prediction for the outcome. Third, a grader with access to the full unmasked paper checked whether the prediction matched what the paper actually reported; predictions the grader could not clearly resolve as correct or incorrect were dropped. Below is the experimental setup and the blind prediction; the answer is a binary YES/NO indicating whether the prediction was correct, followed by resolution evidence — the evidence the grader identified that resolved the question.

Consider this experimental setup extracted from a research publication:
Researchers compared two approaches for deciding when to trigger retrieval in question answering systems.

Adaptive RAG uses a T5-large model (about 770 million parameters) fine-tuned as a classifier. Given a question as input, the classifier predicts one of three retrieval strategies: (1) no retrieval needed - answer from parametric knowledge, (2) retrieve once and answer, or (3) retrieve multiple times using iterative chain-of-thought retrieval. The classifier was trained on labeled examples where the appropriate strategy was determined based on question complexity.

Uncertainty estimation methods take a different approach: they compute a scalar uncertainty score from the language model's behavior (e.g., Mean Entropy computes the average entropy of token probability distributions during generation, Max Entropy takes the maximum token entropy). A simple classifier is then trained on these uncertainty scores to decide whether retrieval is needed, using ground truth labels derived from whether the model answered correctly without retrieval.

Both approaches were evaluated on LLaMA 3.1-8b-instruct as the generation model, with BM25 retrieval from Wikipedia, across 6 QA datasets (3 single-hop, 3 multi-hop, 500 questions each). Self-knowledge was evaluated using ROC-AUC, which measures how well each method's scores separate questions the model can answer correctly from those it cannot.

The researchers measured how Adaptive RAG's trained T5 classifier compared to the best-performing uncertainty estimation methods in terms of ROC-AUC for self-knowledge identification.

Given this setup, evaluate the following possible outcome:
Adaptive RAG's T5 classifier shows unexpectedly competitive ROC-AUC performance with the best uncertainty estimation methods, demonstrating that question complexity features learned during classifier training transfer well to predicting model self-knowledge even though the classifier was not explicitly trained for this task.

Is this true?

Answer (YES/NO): YES